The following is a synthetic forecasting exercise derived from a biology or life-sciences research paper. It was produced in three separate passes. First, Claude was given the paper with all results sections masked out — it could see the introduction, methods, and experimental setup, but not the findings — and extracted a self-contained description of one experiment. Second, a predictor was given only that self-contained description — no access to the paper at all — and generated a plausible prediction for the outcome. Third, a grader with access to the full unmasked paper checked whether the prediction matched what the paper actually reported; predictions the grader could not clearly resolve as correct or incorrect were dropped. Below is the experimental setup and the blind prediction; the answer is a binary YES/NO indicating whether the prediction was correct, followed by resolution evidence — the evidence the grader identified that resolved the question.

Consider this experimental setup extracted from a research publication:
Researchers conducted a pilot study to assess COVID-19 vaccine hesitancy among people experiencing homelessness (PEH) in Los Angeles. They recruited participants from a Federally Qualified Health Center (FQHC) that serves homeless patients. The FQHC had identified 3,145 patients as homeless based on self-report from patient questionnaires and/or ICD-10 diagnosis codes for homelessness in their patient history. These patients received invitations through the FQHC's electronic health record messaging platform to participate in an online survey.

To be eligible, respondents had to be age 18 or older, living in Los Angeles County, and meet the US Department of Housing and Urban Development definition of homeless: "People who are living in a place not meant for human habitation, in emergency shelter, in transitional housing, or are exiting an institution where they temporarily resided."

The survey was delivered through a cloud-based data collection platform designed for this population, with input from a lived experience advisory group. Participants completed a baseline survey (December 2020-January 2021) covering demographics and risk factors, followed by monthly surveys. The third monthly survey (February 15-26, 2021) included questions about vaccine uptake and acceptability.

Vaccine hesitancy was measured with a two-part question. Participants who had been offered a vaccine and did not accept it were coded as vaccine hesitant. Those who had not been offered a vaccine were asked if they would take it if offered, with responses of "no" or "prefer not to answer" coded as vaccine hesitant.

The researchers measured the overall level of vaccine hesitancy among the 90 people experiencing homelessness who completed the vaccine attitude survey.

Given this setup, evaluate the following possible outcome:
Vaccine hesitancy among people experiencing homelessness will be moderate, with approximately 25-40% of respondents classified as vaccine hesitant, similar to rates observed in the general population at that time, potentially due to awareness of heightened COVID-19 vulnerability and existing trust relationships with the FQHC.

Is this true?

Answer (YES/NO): NO